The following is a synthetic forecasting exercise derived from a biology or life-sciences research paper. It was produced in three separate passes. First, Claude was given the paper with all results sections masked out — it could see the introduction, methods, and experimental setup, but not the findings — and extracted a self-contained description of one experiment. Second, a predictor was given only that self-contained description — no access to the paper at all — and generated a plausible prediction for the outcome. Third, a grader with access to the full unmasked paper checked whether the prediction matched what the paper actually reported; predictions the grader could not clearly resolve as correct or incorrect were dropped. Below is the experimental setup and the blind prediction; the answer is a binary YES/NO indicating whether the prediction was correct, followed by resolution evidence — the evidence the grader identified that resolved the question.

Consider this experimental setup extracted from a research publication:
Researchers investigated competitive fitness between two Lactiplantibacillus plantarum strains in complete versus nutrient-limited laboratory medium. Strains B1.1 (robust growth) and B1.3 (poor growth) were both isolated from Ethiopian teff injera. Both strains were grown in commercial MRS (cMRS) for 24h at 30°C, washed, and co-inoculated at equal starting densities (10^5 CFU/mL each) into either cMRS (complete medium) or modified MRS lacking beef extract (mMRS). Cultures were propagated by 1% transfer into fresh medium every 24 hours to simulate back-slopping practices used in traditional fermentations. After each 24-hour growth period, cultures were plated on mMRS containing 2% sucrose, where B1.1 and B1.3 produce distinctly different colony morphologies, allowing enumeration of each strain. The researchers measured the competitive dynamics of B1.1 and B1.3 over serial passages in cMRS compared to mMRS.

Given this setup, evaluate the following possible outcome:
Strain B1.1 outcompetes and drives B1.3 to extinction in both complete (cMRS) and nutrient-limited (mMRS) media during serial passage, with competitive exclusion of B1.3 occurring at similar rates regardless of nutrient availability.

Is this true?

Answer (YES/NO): NO